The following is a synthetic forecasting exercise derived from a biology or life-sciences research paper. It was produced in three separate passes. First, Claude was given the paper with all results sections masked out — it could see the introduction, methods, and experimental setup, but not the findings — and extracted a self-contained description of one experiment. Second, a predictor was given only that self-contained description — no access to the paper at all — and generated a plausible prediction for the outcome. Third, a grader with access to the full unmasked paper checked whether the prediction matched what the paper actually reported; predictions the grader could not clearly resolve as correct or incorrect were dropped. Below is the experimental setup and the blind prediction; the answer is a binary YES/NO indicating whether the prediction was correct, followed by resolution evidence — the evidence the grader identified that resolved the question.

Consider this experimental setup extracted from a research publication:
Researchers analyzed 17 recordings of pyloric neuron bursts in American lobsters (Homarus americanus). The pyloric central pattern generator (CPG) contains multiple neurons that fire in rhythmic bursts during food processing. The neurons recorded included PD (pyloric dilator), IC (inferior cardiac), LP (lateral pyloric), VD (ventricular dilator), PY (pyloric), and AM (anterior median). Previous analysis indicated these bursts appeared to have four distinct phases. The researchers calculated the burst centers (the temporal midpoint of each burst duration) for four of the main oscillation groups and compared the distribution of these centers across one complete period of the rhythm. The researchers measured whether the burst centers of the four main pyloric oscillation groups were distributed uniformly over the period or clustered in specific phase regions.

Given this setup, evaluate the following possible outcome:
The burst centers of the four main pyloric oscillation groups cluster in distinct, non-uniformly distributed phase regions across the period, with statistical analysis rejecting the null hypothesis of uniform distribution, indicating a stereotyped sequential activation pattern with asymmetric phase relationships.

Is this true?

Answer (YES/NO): NO